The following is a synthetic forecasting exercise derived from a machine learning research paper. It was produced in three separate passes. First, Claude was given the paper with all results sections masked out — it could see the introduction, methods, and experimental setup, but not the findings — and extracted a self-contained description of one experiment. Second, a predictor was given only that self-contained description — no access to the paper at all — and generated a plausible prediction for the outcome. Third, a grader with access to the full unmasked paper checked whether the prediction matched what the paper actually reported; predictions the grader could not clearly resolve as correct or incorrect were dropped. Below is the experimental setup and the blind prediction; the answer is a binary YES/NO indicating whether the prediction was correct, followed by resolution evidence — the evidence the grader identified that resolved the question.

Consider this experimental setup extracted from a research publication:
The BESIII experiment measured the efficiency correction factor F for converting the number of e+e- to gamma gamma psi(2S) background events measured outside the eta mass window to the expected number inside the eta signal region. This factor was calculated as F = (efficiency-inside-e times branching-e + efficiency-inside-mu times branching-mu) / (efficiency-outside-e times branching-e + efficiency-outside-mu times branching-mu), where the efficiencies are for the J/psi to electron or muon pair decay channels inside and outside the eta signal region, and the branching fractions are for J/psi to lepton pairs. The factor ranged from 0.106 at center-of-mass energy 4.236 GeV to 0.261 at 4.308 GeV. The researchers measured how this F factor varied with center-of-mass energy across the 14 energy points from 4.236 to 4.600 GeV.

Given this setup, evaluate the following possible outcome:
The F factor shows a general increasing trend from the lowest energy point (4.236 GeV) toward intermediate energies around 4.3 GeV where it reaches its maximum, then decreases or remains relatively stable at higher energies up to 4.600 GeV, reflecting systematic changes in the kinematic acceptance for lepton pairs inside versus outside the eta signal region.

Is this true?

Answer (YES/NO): YES